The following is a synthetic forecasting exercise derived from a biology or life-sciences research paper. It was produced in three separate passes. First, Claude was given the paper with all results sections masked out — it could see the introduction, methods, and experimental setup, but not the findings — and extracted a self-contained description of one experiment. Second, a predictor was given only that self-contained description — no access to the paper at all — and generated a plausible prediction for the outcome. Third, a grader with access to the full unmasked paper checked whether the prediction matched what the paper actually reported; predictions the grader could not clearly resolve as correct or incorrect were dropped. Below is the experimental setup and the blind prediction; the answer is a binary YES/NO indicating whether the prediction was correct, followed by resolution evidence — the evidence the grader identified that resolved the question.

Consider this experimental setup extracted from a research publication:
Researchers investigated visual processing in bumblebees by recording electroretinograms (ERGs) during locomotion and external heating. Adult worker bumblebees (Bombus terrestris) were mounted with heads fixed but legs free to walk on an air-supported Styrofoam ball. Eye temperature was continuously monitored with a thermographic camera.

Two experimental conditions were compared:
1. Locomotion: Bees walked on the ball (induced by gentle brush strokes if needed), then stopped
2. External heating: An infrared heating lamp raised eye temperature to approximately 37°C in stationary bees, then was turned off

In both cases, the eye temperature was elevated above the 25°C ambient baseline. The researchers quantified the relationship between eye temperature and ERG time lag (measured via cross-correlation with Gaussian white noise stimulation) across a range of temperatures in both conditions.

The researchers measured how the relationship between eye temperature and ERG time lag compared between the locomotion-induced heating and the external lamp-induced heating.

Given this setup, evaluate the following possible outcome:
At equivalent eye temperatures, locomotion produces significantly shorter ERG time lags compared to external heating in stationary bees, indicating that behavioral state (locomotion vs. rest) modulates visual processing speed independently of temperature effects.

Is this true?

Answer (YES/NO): NO